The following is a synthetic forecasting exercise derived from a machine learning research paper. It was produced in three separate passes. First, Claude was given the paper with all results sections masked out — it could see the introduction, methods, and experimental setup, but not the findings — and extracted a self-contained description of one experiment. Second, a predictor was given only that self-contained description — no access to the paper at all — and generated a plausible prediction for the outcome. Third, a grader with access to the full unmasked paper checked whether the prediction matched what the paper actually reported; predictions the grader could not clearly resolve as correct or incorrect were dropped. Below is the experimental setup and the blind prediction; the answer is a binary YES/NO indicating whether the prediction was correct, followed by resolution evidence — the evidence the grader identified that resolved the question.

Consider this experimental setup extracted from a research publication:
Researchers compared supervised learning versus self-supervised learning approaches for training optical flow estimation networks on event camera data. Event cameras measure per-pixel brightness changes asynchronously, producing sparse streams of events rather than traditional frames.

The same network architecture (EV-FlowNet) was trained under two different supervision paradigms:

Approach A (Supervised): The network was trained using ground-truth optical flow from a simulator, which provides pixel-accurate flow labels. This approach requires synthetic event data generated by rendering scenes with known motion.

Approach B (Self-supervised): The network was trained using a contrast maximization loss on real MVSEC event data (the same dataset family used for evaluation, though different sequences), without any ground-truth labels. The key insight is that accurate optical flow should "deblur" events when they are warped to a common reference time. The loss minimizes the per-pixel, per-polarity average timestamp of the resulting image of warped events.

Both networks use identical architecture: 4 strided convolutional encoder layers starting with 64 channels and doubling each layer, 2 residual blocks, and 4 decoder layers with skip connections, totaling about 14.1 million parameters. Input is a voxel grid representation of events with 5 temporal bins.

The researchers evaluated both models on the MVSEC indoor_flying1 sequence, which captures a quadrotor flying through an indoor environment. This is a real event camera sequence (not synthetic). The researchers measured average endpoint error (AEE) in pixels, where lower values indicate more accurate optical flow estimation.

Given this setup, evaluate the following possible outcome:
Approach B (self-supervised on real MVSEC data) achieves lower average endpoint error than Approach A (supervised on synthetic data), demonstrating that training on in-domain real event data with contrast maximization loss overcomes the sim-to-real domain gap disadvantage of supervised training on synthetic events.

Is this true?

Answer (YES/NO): NO